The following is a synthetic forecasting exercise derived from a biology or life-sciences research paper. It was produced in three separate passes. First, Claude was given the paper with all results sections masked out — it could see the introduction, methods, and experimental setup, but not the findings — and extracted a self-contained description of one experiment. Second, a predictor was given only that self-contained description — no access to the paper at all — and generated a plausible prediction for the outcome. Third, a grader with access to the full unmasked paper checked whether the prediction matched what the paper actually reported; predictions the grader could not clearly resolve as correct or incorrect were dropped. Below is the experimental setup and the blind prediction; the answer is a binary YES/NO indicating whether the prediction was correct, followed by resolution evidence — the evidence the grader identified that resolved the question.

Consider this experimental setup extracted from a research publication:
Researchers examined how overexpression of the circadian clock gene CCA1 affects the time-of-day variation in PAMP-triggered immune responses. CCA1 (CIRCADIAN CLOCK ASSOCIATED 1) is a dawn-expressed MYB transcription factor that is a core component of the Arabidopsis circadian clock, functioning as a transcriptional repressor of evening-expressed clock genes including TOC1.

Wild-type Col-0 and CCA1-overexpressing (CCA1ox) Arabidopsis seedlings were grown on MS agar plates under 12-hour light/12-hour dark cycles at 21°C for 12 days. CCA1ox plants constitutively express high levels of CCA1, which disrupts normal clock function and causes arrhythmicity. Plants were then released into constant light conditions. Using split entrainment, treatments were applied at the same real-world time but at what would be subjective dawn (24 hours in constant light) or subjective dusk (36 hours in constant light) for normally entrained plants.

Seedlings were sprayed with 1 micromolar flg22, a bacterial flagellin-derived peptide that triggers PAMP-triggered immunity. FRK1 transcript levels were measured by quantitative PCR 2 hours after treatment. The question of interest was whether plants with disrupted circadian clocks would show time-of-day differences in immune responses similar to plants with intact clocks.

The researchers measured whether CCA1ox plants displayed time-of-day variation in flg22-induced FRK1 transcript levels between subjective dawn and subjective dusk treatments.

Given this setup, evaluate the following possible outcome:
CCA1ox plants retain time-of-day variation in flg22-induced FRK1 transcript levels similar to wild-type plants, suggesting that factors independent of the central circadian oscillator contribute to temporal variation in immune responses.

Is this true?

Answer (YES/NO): NO